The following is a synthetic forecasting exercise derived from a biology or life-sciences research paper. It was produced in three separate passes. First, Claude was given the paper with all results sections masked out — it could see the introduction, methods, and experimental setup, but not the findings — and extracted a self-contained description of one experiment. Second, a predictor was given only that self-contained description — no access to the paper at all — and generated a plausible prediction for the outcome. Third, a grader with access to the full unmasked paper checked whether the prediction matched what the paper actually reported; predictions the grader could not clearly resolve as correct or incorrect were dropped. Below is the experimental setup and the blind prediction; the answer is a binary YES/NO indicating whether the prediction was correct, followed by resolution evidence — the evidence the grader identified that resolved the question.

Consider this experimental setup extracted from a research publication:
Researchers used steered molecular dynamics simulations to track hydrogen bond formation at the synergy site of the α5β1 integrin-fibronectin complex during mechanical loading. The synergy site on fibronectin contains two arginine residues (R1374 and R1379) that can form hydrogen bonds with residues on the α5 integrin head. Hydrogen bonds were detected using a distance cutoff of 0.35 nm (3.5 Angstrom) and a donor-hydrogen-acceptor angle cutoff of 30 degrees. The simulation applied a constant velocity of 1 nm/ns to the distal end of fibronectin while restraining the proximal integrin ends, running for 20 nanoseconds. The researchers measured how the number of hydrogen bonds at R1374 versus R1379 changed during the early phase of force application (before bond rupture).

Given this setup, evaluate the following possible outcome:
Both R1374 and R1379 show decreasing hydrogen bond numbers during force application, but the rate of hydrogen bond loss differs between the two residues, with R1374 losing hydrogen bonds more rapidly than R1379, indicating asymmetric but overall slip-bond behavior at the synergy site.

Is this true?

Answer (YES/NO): NO